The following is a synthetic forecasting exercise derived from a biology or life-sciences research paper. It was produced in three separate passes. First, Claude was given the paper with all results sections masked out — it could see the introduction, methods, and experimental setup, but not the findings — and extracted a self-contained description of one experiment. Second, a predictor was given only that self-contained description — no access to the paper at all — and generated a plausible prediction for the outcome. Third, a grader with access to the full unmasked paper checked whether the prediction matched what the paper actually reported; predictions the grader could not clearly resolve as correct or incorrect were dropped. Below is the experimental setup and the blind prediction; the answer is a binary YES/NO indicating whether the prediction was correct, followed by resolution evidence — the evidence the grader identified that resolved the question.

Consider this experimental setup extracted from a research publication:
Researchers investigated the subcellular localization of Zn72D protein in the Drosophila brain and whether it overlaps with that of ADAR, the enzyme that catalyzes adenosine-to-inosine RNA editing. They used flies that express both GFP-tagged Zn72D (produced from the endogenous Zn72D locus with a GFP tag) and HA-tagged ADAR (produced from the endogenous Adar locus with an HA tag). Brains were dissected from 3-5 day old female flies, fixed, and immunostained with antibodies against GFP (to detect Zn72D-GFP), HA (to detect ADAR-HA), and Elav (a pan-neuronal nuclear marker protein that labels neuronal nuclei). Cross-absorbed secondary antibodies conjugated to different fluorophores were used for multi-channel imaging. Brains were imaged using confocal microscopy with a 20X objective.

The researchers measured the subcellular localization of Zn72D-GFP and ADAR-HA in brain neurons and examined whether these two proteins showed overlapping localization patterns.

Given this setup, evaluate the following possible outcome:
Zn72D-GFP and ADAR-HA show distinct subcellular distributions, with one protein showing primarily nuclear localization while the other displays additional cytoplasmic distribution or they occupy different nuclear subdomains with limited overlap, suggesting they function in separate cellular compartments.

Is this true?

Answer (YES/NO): NO